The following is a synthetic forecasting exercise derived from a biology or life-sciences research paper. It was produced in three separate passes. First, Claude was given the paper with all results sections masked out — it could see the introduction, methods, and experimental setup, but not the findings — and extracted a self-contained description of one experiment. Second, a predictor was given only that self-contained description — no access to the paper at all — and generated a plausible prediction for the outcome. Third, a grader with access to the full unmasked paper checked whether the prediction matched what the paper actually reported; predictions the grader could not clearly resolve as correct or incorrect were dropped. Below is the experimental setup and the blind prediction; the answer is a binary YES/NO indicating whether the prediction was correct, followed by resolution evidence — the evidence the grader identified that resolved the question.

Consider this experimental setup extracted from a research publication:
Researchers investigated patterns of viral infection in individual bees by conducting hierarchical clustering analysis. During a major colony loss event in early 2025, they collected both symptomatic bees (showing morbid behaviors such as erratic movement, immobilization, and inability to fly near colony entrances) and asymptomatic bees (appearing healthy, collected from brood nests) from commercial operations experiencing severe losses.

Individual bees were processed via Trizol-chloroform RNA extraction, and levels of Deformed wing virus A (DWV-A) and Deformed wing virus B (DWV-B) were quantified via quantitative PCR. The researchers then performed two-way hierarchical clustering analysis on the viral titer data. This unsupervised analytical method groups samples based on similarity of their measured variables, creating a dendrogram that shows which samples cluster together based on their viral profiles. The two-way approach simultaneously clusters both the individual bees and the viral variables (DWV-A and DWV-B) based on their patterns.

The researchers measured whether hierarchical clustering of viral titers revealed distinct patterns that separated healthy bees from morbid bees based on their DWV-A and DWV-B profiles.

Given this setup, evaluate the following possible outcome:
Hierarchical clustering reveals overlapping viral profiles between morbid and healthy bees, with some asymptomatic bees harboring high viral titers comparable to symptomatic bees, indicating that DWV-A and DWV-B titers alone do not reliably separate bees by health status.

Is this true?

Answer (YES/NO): NO